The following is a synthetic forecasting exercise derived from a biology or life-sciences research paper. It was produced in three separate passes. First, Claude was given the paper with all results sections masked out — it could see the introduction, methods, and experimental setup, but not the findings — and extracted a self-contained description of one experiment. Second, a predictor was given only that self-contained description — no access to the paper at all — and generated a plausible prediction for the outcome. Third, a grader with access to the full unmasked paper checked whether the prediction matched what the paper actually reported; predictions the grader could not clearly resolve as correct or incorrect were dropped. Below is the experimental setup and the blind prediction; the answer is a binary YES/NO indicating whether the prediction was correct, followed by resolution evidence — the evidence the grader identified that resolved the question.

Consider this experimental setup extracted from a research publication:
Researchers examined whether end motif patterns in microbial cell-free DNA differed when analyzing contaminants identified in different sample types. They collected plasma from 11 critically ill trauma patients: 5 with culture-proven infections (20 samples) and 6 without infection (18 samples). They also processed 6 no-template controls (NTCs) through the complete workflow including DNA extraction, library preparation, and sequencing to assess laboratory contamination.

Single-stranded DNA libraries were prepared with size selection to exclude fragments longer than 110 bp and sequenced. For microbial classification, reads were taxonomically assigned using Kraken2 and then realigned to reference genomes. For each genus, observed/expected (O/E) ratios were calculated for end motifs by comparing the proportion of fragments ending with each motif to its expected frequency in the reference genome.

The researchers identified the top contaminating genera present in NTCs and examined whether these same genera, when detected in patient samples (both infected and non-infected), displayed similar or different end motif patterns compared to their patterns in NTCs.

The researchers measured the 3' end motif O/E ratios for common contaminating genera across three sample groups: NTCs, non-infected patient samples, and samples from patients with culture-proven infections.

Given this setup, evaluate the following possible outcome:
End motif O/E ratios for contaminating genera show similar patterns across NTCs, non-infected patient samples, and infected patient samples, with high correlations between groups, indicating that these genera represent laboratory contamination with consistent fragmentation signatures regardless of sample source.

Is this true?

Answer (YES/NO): YES